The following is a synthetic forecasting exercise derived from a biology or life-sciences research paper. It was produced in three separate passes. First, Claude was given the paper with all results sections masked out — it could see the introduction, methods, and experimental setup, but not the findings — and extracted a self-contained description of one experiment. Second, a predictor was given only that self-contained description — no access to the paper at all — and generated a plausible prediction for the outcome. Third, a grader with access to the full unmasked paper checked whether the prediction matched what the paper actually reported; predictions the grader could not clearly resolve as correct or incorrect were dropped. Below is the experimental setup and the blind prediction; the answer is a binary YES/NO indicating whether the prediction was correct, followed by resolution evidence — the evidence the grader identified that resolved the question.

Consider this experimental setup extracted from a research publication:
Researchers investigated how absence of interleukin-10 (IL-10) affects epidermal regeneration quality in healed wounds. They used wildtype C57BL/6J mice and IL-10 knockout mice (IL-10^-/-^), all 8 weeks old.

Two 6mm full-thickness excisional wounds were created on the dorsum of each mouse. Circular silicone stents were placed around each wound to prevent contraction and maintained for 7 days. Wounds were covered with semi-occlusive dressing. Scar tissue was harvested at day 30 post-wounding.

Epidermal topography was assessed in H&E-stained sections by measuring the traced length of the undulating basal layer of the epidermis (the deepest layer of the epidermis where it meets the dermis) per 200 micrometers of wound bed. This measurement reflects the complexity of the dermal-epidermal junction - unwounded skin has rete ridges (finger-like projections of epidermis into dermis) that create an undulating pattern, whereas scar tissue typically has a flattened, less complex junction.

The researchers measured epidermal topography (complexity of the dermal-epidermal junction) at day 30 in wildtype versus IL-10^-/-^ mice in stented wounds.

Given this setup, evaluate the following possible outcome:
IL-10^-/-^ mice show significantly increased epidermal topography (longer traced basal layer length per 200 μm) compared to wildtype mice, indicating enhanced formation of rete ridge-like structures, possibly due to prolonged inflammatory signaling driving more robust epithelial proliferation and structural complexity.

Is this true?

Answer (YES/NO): YES